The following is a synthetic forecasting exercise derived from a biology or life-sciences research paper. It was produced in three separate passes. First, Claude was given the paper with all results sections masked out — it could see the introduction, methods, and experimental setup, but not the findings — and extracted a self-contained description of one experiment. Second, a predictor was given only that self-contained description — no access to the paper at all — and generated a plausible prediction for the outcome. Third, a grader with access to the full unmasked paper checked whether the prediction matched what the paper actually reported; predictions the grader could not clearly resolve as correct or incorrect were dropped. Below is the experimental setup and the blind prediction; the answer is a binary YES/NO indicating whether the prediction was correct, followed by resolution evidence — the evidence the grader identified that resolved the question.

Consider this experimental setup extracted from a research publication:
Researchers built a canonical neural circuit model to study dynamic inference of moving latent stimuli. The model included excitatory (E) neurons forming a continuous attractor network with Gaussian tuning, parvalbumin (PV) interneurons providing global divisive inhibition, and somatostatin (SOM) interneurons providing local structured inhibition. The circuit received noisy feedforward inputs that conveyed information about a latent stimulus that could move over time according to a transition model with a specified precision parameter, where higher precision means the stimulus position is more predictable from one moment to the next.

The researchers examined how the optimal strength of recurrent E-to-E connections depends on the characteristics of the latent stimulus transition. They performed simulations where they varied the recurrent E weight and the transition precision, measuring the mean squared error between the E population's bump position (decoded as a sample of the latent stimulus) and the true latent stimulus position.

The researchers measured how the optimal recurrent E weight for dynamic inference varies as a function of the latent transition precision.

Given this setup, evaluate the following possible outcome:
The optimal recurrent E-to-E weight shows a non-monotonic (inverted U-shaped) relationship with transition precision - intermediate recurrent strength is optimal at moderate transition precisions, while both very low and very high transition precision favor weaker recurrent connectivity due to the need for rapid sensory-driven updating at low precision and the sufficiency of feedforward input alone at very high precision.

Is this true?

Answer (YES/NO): NO